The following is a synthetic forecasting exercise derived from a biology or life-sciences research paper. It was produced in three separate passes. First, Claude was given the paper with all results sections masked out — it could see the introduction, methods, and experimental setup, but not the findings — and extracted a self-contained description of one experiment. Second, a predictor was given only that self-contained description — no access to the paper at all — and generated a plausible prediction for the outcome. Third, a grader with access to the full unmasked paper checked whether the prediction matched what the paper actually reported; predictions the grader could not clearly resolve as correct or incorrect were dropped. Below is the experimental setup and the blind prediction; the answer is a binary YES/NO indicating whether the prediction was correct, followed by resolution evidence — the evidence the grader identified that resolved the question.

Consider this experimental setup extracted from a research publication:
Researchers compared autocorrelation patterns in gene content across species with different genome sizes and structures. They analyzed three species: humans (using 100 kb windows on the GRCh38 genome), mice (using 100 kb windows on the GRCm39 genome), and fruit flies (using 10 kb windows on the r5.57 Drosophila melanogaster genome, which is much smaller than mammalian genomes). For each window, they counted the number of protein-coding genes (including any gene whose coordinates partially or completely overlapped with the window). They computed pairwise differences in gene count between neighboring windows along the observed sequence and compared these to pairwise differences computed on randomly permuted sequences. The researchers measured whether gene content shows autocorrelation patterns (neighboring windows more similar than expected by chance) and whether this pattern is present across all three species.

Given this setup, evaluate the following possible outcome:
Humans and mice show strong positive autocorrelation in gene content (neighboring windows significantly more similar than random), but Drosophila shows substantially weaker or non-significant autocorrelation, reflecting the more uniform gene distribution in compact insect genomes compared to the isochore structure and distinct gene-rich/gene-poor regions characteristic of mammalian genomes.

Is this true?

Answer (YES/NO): NO